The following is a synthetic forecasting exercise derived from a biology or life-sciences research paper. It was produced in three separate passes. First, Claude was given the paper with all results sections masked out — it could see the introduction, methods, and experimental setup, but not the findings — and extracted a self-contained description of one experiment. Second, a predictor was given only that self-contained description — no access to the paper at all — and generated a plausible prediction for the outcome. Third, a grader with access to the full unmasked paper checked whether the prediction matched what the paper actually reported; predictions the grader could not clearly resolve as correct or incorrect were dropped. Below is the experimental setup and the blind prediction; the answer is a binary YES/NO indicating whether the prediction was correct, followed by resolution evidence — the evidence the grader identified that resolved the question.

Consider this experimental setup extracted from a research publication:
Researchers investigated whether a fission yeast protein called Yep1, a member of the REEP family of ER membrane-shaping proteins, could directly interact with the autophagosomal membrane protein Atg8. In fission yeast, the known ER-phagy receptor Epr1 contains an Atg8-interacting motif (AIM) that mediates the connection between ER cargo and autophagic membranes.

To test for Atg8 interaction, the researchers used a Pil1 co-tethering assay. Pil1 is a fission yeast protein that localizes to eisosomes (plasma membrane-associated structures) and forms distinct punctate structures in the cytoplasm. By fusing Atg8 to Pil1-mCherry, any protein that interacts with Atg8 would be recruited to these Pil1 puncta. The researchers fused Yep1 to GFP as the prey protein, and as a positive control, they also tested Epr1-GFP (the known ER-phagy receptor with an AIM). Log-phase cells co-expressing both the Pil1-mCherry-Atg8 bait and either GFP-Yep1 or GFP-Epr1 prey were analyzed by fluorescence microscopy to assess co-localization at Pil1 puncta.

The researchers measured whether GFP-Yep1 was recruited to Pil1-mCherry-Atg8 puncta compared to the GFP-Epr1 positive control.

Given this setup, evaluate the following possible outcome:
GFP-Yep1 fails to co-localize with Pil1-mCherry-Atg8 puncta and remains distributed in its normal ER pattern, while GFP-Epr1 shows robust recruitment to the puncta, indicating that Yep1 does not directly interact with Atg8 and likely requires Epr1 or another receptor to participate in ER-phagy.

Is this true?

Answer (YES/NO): YES